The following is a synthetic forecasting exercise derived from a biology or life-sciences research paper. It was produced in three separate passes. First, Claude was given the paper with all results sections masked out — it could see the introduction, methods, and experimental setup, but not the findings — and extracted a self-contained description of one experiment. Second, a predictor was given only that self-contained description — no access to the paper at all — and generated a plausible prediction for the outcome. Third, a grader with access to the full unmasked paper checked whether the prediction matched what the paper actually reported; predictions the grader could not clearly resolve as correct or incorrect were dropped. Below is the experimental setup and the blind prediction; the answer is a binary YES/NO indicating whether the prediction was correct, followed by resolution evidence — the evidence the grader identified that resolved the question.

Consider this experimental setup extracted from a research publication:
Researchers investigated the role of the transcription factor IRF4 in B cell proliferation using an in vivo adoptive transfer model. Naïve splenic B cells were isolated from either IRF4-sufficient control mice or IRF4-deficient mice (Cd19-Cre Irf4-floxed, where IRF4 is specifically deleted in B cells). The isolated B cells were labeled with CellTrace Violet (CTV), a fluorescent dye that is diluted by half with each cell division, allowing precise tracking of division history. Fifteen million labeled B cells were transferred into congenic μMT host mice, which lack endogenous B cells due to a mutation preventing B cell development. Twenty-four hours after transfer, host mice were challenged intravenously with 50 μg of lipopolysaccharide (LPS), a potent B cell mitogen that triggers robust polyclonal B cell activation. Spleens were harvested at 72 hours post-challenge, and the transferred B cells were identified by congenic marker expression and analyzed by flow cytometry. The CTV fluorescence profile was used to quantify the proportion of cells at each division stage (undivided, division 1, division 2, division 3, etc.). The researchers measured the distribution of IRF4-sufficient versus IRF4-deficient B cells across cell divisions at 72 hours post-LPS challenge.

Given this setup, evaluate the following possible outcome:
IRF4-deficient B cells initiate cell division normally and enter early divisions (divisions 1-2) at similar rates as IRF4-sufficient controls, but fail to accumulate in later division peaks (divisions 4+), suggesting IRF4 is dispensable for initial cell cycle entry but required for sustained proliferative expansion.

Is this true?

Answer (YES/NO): NO